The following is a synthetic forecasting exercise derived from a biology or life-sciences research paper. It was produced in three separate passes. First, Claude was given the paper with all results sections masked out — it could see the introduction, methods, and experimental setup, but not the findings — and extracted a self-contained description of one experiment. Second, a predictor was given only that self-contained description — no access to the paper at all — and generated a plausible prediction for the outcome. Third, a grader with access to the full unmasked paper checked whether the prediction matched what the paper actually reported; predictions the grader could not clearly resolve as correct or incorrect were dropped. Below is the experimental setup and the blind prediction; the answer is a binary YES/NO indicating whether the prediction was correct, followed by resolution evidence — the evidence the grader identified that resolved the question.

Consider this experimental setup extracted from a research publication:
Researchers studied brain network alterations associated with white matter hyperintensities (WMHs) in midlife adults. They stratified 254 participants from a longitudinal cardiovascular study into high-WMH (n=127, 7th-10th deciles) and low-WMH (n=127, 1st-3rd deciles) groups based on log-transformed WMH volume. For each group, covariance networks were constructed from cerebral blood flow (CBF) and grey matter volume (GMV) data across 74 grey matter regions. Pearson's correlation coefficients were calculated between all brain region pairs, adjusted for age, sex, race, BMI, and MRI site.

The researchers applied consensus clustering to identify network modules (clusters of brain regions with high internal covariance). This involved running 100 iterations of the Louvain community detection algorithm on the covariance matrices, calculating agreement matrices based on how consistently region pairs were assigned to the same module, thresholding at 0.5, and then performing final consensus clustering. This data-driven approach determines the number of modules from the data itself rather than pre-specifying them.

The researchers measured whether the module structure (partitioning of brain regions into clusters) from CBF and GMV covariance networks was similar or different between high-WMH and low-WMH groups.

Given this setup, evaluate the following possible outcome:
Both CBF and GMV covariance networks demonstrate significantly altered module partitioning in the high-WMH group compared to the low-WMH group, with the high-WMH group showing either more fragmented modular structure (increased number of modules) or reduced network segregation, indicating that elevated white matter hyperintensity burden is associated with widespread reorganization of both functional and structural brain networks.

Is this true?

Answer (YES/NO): NO